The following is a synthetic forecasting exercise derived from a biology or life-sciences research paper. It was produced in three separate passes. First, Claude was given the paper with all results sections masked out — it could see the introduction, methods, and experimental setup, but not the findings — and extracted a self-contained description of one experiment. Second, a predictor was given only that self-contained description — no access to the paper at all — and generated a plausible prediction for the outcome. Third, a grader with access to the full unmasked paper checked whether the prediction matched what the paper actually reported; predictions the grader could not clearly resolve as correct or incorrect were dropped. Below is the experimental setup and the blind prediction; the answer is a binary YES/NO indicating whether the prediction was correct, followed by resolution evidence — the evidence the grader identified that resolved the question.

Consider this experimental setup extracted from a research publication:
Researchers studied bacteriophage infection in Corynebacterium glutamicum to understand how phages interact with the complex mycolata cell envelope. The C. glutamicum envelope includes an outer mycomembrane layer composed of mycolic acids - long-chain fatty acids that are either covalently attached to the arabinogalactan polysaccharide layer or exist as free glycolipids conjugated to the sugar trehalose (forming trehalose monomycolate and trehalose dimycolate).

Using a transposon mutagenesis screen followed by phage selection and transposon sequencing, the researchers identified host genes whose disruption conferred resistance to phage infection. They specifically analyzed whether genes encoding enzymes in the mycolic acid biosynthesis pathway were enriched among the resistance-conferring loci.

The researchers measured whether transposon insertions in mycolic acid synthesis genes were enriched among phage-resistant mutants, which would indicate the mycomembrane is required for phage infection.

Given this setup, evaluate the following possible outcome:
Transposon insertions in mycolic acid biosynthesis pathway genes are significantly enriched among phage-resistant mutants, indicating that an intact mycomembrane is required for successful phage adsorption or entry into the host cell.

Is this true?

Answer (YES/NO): YES